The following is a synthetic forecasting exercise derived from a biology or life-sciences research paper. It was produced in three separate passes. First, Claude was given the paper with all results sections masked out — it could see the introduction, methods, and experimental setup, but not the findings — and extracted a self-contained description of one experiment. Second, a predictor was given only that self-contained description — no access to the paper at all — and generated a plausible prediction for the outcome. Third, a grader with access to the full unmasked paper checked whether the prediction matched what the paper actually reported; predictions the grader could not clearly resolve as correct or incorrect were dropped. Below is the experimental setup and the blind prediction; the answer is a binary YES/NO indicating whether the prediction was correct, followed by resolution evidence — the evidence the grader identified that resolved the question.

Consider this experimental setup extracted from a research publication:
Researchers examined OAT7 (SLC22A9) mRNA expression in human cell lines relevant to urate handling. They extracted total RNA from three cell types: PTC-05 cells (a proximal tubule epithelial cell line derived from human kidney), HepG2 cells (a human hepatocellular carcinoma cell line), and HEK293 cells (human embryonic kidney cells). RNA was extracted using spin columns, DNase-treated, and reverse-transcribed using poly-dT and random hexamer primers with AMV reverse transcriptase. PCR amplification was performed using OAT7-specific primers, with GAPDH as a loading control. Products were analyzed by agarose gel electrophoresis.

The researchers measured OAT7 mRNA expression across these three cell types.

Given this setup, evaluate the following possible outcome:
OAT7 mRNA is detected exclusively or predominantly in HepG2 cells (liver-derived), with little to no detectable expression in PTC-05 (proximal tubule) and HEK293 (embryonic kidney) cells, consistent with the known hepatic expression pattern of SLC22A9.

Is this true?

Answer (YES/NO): YES